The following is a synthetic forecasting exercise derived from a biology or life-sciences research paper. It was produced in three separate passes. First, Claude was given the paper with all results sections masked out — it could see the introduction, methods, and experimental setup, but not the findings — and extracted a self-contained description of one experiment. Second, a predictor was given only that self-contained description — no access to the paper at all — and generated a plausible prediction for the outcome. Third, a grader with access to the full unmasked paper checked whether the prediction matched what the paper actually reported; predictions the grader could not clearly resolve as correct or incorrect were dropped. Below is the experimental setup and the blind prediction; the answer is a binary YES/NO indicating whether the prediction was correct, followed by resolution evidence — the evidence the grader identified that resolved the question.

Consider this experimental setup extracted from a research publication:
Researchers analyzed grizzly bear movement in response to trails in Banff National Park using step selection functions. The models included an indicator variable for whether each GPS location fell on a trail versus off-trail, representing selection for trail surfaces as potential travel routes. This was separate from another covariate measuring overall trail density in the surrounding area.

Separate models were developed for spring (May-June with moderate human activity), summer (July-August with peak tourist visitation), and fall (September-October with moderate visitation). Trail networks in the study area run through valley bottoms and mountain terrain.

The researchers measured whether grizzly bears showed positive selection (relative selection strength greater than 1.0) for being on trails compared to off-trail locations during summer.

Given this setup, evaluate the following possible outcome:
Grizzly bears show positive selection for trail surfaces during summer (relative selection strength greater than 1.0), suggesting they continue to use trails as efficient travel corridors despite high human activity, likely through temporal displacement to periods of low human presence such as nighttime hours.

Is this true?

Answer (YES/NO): YES